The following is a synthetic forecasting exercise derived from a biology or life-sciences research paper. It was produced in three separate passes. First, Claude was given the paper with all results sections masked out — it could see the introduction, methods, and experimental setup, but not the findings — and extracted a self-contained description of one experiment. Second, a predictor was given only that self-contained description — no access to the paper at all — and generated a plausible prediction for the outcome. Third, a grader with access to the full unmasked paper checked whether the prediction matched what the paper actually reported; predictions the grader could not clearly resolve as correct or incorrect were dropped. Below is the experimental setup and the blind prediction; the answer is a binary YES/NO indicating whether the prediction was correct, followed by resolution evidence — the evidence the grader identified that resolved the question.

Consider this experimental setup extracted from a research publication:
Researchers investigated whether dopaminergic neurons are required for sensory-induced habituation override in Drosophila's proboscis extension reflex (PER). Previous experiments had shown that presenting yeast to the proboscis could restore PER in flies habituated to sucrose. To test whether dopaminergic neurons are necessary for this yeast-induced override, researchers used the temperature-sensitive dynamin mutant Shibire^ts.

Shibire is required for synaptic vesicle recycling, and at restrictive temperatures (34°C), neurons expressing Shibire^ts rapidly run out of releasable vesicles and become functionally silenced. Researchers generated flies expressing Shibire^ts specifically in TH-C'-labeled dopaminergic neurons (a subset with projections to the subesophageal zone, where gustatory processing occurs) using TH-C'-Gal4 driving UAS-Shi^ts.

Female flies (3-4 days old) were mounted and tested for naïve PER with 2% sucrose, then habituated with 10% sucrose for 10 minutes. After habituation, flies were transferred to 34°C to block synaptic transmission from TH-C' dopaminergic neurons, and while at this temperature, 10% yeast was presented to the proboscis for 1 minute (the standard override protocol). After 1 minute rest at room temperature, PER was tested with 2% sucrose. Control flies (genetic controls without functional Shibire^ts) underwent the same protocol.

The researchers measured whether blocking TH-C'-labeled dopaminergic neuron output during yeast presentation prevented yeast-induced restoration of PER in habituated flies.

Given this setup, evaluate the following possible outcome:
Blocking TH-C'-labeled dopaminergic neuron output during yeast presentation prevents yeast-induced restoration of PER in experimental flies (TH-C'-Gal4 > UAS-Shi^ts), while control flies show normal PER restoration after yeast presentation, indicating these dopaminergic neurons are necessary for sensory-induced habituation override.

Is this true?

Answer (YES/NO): YES